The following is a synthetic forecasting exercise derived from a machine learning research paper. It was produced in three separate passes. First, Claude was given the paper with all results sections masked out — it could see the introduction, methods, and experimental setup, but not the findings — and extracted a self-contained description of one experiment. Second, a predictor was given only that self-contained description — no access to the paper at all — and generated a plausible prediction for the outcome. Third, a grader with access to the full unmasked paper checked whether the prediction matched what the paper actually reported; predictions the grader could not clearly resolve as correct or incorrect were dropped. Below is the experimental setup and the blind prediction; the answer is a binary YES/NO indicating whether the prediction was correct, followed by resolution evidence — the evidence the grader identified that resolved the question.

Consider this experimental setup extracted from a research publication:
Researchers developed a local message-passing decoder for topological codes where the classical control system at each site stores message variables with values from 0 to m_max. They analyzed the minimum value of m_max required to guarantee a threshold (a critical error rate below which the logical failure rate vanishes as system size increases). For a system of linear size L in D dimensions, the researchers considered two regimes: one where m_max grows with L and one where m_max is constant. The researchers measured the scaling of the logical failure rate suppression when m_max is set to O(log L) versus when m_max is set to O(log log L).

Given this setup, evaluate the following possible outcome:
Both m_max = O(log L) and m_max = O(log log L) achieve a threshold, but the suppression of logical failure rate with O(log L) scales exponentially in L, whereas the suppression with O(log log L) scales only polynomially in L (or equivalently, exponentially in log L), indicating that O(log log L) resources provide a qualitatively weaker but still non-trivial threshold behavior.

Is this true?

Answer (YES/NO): NO